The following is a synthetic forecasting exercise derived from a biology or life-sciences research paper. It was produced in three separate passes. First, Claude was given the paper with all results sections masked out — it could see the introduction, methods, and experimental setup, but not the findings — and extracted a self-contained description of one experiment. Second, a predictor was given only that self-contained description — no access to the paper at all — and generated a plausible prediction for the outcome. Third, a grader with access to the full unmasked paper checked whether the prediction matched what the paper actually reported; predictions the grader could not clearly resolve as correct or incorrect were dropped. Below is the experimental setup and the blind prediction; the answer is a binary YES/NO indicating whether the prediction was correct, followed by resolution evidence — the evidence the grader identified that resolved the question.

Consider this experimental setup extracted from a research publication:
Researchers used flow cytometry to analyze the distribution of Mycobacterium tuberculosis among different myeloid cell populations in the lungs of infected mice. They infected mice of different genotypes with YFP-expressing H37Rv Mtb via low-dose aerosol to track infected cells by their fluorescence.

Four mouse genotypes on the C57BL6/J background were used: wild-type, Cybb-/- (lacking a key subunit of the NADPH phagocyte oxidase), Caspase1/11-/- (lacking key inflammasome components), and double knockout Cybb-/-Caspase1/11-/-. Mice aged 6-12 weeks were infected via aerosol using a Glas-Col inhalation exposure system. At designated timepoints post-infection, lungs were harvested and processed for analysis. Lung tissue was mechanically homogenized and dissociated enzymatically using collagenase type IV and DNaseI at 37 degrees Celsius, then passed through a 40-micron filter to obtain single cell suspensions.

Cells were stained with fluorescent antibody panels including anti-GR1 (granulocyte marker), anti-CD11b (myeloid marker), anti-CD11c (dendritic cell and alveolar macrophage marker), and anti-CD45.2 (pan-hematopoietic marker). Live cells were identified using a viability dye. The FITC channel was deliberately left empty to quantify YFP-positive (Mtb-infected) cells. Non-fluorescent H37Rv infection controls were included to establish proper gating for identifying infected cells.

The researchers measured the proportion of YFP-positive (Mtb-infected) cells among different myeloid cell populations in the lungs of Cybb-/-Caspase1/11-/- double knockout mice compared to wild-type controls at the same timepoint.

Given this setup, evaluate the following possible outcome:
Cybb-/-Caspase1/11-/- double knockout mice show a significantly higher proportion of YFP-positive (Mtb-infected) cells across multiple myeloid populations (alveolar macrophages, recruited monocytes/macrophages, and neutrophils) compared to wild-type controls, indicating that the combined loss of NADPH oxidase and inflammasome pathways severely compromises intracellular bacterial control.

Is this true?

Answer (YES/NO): NO